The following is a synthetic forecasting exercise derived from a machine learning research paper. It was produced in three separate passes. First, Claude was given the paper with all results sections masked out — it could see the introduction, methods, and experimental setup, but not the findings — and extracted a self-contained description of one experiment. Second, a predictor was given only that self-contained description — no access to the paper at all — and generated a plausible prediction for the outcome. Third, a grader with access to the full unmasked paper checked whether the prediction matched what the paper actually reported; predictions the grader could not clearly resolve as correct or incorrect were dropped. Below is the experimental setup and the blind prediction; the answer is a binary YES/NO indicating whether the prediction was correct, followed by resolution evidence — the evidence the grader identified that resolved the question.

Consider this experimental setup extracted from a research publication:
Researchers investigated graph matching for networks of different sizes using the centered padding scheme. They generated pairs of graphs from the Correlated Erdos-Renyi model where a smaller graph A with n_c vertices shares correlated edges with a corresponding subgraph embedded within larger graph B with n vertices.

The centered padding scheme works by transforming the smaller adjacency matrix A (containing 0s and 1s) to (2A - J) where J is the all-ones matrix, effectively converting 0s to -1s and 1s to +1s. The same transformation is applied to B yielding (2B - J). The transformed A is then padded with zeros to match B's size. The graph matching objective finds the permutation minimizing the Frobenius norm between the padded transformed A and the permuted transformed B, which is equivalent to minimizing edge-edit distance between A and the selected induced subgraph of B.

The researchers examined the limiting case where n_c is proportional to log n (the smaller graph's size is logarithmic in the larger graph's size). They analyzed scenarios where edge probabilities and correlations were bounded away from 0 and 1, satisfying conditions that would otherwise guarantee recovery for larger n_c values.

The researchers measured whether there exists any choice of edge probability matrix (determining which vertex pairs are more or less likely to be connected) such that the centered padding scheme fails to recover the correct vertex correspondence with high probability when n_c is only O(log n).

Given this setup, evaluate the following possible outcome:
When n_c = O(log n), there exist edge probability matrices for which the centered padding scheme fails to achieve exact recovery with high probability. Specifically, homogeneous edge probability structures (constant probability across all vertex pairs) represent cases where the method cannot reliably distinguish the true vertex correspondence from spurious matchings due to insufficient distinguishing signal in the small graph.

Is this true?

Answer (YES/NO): NO